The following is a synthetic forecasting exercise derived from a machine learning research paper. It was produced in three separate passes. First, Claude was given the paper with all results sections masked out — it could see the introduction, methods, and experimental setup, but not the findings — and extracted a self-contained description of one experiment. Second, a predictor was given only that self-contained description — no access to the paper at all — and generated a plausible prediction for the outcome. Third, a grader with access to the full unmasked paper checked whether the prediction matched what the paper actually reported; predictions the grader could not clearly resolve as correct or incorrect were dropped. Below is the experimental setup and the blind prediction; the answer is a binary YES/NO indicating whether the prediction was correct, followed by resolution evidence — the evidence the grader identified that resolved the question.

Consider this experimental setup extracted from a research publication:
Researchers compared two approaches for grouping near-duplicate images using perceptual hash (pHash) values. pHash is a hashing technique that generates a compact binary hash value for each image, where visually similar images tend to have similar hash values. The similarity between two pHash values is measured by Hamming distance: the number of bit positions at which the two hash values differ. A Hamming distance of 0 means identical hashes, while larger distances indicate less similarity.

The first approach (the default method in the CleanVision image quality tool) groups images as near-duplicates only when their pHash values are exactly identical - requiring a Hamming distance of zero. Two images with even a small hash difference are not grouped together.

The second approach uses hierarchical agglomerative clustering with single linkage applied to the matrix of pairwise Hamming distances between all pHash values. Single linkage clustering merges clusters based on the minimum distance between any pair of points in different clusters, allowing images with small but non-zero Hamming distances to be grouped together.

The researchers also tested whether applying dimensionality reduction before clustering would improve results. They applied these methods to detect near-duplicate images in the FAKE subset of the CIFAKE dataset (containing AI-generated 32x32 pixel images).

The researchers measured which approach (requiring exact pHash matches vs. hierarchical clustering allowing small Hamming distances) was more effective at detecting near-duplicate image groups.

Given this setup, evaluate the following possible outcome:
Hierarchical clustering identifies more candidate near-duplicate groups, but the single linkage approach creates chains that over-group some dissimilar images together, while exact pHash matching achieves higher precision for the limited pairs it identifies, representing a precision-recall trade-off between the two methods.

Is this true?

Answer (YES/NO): NO